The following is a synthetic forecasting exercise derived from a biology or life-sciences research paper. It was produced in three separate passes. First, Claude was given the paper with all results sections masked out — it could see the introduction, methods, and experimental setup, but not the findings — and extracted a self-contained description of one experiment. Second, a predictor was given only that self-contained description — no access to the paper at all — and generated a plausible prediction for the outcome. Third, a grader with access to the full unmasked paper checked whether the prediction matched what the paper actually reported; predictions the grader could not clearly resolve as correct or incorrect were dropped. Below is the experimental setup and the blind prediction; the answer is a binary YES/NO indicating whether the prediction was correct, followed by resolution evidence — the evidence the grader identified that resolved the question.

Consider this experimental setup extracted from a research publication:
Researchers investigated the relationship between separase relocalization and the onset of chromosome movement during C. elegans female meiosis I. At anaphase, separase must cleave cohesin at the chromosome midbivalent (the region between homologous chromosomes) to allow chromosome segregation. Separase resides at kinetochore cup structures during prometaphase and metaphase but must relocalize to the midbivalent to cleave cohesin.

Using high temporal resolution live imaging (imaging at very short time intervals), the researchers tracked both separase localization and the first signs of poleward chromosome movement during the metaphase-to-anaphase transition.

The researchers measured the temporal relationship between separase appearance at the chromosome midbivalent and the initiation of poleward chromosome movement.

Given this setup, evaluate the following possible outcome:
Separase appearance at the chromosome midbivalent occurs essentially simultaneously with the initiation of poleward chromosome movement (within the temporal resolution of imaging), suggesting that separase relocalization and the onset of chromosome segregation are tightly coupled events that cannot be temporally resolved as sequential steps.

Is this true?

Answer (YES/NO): NO